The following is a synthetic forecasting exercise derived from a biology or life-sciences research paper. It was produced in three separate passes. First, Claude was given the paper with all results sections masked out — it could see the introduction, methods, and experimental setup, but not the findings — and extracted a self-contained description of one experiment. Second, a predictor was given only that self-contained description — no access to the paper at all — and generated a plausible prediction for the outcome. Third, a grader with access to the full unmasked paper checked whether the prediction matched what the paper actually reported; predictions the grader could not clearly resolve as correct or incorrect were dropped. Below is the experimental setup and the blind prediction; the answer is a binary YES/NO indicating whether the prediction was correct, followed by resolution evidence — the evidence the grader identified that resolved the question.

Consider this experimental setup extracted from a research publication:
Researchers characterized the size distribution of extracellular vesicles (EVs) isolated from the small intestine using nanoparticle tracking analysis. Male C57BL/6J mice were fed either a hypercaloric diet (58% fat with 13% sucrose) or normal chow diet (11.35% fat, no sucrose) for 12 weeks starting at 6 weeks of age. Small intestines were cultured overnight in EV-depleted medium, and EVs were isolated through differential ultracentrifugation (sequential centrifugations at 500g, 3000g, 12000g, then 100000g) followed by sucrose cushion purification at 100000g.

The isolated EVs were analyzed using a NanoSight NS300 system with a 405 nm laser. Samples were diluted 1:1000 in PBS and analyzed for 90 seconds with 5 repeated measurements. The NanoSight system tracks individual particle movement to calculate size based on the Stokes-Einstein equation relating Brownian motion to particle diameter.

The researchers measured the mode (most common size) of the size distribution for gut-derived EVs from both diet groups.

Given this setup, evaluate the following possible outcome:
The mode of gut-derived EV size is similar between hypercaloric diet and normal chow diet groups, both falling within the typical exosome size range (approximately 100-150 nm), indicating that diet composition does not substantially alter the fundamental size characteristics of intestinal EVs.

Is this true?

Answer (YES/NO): YES